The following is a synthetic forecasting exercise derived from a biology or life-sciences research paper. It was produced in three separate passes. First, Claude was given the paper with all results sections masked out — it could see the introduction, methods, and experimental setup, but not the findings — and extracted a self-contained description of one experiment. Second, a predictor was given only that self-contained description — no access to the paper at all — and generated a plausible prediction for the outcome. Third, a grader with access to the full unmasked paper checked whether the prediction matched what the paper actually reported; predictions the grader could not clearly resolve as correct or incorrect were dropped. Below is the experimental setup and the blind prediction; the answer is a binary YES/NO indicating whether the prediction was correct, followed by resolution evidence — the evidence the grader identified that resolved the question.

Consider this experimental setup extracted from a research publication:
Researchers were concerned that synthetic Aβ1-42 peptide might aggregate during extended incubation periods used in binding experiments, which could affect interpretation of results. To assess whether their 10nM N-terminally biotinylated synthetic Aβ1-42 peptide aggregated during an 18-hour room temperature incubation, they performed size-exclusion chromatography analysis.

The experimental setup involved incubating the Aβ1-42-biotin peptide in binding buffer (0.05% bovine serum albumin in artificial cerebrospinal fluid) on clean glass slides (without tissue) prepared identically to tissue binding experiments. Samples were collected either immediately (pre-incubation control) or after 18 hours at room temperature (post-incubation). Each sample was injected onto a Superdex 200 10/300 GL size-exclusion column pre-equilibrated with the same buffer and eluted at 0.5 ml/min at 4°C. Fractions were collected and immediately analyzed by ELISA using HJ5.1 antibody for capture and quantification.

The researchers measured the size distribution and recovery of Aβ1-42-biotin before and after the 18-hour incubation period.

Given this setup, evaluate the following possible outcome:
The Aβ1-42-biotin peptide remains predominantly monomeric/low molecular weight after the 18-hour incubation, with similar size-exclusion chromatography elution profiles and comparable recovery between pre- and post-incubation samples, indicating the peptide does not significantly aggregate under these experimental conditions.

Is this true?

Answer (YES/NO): NO